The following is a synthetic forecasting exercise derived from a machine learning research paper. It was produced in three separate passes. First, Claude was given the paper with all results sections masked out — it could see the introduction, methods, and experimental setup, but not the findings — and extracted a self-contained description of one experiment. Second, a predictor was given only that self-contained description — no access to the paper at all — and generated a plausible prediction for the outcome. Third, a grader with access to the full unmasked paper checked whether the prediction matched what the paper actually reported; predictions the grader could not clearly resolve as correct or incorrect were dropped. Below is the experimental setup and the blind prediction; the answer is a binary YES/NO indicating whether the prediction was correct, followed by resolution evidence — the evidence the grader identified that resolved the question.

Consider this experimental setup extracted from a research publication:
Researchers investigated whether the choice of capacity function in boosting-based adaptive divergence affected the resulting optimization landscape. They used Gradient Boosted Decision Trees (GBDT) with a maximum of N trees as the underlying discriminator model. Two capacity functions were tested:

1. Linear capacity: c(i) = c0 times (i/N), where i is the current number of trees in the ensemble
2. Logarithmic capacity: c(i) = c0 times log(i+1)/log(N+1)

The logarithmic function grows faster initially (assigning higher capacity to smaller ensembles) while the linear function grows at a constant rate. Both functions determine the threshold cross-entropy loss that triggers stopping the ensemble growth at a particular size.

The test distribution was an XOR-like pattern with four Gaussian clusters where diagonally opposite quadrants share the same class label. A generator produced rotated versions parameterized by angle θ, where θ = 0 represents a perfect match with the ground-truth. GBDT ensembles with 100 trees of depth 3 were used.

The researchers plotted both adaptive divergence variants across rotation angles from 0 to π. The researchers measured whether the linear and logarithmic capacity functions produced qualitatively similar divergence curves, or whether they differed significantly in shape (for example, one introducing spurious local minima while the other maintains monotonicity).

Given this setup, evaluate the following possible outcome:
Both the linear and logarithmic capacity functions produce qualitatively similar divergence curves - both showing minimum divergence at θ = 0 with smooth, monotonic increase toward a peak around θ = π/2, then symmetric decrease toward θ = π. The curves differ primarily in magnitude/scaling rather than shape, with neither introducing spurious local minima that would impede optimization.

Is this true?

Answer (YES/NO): NO